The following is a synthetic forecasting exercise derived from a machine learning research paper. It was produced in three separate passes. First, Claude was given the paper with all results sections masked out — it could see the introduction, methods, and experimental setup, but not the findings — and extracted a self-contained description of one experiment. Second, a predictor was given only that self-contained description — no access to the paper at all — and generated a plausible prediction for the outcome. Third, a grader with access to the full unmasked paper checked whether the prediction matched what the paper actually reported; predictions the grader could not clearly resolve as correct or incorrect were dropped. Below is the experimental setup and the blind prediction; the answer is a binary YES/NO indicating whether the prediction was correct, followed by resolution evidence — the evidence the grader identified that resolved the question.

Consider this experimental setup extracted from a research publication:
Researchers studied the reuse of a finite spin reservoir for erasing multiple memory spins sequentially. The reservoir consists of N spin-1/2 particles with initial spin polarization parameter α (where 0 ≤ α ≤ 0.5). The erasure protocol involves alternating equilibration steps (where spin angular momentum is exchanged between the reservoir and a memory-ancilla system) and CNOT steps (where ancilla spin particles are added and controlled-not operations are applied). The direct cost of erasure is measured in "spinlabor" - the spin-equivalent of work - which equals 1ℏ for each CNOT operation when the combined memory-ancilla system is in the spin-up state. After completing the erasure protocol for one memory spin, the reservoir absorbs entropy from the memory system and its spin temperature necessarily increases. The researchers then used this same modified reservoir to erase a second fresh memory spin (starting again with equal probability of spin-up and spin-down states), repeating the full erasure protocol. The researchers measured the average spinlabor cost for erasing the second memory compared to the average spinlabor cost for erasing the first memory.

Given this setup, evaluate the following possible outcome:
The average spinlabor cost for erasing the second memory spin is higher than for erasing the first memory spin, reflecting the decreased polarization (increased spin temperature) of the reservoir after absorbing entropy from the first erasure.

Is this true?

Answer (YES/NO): YES